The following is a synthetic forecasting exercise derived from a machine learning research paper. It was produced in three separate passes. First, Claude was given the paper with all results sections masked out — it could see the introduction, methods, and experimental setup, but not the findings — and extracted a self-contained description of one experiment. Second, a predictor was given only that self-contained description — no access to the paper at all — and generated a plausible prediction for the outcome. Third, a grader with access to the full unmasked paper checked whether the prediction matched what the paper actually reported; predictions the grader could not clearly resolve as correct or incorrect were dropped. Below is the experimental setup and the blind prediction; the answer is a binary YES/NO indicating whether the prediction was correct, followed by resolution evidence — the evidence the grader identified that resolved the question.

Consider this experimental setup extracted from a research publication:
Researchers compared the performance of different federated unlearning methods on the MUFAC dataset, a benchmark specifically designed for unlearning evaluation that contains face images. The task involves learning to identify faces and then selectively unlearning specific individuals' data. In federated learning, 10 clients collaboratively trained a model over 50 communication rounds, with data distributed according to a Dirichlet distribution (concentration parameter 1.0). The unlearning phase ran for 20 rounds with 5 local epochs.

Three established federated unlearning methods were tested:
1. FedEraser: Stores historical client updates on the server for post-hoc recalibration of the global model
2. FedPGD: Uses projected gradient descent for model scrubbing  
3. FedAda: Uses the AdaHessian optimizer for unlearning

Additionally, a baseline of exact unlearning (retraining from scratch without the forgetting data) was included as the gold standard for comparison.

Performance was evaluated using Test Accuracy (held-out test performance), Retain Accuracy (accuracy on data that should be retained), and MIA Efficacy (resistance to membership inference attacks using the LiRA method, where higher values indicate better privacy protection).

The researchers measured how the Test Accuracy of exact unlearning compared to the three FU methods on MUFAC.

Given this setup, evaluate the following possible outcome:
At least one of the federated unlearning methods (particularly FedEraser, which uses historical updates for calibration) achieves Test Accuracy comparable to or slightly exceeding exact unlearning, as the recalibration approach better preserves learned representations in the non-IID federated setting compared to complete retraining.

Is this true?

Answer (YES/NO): YES